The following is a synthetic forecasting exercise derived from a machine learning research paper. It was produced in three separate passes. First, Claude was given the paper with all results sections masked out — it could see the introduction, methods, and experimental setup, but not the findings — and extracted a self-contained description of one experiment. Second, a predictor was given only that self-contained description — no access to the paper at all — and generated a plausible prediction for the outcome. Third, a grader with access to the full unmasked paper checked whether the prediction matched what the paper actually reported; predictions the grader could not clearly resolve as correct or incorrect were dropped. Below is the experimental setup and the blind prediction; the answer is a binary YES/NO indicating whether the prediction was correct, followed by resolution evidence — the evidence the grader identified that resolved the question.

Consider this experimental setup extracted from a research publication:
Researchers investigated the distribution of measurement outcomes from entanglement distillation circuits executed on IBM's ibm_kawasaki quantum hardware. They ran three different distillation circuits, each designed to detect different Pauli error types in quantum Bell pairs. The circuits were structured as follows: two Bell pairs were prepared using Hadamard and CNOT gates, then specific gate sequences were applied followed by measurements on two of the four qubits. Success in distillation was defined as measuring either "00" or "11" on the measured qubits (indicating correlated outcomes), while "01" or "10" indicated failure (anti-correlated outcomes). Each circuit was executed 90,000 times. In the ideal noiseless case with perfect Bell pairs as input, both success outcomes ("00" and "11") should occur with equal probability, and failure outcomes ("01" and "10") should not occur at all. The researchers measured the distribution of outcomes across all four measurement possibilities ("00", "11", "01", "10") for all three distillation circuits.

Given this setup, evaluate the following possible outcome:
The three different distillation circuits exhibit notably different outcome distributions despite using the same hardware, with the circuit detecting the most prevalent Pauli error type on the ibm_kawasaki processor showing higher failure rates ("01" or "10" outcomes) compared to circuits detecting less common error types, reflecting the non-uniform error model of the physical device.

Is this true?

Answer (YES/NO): NO